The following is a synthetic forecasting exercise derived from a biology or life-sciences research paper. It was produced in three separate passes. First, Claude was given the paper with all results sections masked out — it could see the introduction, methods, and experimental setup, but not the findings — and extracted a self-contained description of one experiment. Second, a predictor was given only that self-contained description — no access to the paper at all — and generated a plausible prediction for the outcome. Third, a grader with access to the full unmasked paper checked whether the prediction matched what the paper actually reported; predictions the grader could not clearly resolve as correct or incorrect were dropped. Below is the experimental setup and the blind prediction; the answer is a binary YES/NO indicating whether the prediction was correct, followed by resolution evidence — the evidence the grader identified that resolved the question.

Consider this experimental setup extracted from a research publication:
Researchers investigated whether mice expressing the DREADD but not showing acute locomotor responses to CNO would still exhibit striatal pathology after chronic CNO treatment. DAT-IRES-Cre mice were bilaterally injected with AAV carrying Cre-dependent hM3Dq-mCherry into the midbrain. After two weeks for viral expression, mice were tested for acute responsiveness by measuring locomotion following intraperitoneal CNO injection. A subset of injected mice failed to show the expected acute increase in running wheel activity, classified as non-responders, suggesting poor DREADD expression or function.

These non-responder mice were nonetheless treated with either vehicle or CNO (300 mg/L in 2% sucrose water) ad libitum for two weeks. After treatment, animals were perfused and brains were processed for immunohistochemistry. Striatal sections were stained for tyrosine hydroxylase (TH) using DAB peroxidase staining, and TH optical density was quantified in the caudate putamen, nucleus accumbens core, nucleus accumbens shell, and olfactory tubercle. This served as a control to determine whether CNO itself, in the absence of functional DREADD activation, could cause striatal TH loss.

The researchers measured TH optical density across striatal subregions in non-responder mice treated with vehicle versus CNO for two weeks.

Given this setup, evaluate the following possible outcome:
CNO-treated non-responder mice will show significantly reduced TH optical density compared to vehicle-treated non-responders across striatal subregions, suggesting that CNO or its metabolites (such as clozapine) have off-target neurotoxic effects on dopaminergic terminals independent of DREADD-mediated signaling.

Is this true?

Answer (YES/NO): NO